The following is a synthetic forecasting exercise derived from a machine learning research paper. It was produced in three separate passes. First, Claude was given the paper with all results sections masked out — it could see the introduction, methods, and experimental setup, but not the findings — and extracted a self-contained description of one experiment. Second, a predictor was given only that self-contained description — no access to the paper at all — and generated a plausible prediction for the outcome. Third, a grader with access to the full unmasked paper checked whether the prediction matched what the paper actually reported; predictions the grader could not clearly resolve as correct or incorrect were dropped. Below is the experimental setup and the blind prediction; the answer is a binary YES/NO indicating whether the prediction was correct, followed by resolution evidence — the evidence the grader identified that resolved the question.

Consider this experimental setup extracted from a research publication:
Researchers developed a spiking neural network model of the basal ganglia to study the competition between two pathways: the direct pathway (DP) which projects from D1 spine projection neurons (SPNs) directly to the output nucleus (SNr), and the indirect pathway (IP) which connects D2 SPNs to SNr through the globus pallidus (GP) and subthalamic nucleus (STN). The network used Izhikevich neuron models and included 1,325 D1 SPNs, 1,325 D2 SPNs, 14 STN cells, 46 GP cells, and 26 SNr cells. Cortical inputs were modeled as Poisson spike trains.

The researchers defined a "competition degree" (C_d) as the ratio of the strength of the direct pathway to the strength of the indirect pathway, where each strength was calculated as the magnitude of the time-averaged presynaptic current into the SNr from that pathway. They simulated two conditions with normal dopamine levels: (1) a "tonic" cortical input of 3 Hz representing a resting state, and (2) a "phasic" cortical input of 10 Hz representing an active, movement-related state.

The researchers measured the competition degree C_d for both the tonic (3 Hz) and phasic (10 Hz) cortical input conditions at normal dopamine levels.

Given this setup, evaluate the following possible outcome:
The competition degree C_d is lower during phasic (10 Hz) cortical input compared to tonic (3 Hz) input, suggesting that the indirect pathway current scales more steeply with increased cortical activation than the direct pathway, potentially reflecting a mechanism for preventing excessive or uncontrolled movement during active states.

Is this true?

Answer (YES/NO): NO